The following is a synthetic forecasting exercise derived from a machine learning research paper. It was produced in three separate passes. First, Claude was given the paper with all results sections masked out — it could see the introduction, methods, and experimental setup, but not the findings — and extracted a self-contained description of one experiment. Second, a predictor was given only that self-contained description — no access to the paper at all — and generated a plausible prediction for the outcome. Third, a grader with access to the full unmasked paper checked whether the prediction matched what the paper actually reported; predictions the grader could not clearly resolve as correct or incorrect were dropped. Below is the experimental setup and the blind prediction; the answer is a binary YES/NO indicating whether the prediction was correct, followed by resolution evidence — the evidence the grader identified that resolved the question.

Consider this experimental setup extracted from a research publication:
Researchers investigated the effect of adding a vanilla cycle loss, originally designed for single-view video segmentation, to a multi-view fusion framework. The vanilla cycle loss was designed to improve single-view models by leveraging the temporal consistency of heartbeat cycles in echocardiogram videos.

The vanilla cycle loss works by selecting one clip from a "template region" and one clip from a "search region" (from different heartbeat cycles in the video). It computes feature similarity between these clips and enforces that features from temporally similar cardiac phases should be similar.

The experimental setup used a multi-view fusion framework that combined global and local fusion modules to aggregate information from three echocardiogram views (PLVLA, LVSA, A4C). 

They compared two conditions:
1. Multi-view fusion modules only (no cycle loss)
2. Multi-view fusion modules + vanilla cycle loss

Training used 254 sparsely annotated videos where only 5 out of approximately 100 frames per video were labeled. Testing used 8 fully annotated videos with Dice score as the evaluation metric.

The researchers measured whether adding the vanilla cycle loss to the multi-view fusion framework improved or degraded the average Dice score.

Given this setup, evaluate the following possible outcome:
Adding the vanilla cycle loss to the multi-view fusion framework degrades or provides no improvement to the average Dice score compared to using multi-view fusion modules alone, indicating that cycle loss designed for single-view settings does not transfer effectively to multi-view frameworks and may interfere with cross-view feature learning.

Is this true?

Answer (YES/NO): YES